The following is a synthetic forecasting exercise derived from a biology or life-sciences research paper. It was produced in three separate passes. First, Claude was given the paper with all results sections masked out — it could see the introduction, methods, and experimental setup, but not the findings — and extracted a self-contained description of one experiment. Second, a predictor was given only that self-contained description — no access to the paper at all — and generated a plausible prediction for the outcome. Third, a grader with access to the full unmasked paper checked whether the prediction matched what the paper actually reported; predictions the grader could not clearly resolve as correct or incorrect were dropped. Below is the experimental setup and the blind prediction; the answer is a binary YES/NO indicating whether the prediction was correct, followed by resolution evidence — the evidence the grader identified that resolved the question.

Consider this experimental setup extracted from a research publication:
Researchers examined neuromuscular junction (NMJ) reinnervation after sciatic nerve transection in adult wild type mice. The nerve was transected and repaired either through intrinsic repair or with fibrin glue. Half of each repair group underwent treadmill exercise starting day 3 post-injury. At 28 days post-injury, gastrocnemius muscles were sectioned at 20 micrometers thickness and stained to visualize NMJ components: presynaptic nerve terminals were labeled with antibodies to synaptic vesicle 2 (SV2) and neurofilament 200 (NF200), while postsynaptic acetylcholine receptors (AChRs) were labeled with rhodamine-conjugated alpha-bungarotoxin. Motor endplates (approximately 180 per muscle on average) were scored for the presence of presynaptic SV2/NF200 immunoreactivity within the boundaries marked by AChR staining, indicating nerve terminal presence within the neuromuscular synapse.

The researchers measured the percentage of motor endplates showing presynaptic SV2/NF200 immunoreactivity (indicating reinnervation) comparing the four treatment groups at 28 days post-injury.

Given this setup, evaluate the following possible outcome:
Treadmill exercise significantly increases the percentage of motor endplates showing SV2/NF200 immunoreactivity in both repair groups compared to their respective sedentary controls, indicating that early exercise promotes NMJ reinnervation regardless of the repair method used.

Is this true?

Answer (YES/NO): NO